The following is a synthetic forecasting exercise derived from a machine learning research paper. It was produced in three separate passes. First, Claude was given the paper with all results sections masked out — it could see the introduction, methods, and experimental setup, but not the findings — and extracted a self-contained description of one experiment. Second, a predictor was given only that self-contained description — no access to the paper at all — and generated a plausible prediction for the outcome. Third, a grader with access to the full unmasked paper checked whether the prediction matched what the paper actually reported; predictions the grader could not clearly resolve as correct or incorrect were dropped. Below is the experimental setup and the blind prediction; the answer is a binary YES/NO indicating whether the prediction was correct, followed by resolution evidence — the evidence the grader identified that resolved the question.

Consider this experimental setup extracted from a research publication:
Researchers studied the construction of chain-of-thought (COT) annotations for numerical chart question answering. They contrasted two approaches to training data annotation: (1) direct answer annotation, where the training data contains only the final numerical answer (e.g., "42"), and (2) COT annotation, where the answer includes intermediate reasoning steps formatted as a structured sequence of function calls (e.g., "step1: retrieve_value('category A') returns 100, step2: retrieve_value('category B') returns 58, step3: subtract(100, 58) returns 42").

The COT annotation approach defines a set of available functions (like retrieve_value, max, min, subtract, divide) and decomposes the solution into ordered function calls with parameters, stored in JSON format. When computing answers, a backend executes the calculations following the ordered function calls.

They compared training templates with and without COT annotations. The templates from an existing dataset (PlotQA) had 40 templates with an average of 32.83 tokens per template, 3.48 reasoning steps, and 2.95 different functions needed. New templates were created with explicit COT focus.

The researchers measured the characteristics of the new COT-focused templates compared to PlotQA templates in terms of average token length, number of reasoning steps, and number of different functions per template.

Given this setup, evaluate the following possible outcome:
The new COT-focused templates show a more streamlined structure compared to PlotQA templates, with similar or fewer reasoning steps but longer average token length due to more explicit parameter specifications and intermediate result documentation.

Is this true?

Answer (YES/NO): NO